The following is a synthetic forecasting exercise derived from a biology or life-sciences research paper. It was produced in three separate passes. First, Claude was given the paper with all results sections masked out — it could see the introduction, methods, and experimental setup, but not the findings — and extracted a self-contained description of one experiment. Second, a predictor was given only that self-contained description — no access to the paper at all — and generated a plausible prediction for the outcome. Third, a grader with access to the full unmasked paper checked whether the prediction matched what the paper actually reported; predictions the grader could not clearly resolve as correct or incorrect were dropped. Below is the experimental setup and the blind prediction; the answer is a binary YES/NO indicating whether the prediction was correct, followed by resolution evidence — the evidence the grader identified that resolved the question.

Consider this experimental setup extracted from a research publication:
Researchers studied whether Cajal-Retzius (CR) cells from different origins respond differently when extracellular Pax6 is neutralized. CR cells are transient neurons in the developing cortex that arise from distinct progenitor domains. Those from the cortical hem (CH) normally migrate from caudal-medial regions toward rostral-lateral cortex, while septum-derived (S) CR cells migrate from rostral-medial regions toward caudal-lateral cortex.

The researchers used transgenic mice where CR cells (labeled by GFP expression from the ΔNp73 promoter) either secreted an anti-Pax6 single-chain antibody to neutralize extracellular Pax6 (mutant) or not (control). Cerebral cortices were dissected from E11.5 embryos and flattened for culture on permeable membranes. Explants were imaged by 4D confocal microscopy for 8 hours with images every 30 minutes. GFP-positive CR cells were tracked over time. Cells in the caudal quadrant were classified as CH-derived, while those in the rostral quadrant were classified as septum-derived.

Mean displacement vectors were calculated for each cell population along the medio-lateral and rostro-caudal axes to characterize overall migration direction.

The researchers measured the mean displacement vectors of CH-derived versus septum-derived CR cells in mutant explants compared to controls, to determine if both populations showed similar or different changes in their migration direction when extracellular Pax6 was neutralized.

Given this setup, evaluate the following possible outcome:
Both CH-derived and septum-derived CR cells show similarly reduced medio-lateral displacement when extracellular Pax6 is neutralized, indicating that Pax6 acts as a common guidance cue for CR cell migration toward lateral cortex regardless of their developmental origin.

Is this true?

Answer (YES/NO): YES